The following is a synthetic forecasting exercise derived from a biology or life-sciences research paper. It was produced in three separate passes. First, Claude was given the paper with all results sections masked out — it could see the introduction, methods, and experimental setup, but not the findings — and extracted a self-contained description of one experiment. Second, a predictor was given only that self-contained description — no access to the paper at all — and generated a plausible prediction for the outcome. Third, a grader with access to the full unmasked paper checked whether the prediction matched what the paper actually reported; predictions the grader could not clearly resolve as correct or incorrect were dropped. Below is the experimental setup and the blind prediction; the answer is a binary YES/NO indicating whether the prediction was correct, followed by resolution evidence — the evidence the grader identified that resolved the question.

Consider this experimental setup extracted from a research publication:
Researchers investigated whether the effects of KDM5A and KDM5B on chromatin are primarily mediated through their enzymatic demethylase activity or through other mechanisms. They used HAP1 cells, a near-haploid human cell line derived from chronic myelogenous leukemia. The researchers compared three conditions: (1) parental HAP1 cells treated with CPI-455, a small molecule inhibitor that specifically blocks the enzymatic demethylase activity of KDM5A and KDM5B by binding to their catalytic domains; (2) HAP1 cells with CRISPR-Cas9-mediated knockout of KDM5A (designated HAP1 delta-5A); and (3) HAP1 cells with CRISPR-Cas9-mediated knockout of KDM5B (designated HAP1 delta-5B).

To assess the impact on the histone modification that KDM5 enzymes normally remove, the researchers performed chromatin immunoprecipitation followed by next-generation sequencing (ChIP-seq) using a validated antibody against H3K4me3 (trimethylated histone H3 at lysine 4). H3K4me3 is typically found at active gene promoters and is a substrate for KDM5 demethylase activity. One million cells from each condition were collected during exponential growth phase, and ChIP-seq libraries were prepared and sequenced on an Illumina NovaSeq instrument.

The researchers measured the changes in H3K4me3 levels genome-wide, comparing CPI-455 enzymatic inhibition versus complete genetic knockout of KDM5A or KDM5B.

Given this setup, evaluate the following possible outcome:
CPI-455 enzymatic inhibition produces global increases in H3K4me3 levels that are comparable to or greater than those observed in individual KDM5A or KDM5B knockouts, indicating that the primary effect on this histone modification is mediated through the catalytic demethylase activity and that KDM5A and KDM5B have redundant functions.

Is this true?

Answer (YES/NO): NO